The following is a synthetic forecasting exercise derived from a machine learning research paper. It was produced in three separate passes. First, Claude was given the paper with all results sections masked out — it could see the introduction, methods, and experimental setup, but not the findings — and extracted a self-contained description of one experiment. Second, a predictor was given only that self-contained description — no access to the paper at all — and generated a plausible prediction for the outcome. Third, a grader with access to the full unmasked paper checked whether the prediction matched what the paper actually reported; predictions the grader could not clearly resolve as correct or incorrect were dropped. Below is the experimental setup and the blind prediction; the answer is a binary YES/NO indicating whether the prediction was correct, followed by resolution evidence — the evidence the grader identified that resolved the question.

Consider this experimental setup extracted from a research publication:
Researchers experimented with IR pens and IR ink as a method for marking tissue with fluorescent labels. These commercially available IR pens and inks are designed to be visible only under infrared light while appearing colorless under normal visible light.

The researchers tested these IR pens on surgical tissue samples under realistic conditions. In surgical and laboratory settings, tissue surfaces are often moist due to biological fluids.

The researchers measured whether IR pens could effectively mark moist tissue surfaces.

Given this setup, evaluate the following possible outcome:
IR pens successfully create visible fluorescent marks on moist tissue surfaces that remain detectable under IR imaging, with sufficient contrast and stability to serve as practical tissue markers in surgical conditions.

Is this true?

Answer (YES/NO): NO